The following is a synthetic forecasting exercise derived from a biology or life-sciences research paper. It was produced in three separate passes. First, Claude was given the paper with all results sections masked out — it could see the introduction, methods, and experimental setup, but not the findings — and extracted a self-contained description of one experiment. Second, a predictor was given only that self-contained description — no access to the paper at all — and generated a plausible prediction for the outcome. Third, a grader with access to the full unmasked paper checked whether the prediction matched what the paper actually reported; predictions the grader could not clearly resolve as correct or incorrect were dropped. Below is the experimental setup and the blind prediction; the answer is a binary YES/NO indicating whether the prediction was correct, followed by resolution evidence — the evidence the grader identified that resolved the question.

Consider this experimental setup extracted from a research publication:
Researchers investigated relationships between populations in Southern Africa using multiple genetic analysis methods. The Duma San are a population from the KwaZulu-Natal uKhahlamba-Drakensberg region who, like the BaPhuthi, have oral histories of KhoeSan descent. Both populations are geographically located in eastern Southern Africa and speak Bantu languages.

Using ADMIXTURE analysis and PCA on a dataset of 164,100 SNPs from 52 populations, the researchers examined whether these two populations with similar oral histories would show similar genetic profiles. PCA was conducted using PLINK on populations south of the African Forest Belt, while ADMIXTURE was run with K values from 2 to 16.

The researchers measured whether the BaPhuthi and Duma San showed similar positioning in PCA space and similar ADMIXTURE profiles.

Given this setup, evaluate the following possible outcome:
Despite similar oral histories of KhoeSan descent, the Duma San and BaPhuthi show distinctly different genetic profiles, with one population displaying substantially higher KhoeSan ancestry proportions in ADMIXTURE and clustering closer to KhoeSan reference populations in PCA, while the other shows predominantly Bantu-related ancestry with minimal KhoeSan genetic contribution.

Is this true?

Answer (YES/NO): NO